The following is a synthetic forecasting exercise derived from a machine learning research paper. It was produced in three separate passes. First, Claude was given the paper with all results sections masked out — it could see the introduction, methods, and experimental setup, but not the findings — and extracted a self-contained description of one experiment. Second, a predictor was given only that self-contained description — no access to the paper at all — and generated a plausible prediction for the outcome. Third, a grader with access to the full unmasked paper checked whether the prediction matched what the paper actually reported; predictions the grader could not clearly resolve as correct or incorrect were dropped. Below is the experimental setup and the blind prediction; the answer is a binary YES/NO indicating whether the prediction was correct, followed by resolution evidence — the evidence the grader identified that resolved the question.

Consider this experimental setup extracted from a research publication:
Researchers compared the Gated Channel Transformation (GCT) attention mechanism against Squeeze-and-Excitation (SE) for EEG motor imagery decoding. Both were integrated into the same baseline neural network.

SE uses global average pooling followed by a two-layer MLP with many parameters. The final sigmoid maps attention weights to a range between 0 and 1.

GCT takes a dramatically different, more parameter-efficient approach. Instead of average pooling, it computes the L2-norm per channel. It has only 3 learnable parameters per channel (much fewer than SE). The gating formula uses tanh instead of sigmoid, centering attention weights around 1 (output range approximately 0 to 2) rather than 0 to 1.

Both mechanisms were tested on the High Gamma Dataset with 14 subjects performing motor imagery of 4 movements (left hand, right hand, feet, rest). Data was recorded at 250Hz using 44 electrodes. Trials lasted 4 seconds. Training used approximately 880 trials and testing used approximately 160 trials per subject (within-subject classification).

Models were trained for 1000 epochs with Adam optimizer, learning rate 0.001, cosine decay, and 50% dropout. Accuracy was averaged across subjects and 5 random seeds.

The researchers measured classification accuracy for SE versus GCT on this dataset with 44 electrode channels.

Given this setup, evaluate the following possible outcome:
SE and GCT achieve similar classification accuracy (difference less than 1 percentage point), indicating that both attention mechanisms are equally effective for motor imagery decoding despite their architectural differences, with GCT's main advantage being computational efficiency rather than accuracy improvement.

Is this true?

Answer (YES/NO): YES